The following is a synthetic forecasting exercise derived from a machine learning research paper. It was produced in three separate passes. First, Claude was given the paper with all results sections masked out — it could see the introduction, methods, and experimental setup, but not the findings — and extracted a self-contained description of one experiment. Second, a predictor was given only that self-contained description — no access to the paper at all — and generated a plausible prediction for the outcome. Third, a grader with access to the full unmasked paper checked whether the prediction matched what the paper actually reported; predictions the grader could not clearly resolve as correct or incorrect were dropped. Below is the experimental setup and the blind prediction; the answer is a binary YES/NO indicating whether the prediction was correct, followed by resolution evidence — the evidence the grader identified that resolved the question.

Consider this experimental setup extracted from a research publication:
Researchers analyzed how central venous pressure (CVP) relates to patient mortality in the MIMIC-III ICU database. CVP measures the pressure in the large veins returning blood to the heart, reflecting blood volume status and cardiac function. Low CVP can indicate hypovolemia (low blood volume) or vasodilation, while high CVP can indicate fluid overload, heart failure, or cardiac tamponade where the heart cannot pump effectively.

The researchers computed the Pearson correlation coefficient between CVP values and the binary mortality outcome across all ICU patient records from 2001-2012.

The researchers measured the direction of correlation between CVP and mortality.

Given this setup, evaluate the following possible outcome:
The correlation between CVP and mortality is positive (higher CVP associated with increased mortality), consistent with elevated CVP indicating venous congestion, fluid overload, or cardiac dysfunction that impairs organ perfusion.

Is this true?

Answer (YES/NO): YES